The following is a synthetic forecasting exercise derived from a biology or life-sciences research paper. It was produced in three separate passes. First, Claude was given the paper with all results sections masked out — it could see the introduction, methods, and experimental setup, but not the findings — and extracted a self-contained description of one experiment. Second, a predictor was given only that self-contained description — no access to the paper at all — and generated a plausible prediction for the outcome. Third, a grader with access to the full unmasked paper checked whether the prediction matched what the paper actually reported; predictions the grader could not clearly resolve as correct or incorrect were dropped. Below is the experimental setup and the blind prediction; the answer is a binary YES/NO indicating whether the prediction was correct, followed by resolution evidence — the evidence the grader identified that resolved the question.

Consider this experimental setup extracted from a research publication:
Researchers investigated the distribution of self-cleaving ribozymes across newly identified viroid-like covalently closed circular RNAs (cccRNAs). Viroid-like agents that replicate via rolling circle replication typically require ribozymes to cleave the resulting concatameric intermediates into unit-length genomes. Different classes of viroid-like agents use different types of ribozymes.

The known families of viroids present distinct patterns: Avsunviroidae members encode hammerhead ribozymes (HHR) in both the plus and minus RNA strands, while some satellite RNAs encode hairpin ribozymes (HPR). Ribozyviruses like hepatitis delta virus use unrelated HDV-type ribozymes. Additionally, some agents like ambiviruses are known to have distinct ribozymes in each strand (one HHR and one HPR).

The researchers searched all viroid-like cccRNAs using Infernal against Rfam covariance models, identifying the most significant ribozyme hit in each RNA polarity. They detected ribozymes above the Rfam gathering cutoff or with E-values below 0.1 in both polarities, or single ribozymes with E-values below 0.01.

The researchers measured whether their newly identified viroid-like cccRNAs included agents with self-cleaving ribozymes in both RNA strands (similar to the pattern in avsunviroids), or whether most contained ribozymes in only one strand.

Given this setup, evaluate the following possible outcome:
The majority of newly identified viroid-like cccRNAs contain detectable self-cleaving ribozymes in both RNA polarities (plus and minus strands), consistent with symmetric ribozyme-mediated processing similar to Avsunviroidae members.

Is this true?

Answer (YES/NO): NO